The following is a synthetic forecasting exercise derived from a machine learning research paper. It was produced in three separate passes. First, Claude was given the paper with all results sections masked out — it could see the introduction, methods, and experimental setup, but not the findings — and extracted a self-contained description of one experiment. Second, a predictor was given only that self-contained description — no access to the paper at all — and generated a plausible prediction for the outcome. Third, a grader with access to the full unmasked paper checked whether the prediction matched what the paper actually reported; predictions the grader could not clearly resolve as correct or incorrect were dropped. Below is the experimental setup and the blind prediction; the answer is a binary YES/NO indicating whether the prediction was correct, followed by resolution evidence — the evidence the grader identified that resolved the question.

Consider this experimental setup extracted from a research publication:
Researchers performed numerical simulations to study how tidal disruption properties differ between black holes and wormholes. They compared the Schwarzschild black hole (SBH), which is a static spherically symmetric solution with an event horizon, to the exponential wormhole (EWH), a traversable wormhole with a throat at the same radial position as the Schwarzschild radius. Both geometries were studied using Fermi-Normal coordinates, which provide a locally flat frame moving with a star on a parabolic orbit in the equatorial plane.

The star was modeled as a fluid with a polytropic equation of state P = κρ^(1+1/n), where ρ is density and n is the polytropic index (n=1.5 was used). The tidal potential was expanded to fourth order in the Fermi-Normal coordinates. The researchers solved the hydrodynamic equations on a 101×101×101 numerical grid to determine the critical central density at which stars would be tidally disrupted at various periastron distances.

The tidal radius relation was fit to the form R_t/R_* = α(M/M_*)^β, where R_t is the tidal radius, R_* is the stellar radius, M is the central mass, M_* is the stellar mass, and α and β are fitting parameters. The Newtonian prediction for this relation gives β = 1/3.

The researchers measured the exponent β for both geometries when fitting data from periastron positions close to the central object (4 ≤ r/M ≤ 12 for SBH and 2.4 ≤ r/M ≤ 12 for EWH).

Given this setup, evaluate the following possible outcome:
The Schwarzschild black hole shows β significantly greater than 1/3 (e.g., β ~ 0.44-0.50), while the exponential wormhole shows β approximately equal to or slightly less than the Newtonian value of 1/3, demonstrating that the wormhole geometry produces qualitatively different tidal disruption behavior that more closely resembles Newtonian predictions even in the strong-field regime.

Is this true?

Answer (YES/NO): NO